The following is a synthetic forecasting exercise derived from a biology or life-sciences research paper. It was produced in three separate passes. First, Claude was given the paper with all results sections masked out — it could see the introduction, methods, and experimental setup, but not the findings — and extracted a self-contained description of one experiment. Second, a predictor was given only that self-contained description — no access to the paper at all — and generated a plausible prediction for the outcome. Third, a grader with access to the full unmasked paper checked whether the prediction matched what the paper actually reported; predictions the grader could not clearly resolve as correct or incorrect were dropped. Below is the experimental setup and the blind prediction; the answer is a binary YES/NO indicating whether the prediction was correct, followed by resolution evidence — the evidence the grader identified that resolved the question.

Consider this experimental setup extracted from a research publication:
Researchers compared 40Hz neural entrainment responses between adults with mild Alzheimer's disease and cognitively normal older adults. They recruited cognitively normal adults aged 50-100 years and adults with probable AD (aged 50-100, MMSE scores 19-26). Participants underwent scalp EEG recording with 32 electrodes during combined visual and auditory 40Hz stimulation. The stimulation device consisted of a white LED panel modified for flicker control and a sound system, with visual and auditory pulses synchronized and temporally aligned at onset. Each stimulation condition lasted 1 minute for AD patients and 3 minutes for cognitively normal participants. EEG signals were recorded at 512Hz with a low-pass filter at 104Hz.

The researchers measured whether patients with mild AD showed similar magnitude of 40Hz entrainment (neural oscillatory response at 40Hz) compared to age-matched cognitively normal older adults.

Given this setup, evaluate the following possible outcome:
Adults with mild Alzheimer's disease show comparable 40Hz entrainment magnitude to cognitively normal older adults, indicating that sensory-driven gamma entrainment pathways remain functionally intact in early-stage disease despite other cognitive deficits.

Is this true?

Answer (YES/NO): YES